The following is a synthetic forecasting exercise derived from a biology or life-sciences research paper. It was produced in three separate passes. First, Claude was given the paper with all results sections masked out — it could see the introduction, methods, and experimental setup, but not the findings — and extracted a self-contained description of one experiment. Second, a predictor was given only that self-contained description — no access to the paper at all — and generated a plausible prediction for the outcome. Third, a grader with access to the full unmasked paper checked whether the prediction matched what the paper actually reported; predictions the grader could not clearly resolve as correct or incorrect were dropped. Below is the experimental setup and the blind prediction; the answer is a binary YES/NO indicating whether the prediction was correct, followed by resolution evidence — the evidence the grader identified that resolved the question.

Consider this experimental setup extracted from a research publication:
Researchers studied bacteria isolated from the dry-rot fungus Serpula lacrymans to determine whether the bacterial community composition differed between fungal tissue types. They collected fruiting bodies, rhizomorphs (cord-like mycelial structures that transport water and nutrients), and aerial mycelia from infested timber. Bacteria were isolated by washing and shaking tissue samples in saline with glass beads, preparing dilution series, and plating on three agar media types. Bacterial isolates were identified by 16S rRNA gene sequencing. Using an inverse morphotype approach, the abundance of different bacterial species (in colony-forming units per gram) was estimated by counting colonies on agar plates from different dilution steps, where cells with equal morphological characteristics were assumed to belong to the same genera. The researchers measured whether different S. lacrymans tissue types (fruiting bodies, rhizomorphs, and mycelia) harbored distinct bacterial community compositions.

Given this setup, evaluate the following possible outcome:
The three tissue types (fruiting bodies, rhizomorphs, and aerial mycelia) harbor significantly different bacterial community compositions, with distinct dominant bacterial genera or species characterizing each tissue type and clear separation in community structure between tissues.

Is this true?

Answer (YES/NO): YES